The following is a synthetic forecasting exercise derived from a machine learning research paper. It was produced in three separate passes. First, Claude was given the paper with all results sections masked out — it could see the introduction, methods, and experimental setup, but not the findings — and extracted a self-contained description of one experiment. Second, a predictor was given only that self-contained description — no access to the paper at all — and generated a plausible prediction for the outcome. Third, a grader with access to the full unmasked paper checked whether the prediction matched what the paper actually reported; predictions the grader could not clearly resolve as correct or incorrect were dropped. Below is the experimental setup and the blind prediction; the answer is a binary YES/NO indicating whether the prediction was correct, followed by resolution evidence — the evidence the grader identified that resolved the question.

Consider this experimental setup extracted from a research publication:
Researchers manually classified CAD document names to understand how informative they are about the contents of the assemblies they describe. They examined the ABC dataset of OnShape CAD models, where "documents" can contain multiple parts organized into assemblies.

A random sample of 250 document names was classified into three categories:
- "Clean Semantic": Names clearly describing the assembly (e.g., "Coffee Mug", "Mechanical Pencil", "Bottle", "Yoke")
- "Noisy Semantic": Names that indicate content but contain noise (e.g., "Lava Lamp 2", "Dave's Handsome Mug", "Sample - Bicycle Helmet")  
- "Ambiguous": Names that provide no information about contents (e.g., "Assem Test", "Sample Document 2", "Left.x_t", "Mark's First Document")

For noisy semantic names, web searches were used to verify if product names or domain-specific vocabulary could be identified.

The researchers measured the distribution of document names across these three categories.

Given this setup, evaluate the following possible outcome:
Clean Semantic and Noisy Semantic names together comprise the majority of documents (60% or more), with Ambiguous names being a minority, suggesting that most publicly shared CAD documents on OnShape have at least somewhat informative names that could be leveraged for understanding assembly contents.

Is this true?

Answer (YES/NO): NO